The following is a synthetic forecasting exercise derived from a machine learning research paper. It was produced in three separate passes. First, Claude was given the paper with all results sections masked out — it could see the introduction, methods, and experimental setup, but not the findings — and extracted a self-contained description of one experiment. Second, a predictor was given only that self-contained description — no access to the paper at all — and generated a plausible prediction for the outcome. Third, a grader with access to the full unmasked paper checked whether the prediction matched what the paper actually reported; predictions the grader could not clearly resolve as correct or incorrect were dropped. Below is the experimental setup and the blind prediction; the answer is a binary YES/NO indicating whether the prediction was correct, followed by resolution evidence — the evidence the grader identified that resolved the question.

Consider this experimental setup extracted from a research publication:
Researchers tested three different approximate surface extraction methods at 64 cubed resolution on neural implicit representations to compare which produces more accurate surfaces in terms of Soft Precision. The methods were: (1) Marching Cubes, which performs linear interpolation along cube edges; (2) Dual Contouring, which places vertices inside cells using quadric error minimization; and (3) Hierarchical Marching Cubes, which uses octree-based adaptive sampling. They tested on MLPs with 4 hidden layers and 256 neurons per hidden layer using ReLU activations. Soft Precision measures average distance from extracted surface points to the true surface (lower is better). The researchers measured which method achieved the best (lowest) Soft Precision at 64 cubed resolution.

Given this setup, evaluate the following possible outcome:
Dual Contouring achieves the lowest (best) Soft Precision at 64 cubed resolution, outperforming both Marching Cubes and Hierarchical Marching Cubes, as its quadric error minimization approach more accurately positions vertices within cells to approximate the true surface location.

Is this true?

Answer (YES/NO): YES